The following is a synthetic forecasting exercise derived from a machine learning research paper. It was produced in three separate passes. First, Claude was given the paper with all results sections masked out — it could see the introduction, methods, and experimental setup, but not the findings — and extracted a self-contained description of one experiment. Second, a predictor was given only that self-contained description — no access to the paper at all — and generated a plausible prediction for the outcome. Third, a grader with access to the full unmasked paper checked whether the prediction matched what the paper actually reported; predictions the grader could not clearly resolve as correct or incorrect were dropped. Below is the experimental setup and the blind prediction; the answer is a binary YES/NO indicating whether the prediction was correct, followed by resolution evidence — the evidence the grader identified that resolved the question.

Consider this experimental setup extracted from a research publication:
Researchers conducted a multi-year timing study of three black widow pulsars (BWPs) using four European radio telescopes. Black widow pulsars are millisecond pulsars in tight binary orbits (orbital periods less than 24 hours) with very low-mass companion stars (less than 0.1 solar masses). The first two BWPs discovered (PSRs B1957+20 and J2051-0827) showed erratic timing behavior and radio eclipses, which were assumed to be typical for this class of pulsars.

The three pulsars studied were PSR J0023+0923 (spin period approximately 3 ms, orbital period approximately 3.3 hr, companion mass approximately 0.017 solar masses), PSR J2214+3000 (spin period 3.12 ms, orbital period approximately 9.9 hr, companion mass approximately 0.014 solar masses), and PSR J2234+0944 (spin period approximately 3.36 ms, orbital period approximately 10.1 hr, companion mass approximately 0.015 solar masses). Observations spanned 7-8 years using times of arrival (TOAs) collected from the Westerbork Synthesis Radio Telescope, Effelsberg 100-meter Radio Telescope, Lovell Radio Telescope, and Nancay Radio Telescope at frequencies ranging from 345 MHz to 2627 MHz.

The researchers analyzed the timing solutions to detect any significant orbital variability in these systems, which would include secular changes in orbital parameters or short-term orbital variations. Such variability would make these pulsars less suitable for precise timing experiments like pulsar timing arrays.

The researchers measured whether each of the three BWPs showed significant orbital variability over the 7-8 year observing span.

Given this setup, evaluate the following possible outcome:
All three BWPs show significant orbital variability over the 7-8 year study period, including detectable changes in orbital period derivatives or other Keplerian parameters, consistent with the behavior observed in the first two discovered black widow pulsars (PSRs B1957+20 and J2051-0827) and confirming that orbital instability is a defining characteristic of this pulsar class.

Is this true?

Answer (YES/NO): NO